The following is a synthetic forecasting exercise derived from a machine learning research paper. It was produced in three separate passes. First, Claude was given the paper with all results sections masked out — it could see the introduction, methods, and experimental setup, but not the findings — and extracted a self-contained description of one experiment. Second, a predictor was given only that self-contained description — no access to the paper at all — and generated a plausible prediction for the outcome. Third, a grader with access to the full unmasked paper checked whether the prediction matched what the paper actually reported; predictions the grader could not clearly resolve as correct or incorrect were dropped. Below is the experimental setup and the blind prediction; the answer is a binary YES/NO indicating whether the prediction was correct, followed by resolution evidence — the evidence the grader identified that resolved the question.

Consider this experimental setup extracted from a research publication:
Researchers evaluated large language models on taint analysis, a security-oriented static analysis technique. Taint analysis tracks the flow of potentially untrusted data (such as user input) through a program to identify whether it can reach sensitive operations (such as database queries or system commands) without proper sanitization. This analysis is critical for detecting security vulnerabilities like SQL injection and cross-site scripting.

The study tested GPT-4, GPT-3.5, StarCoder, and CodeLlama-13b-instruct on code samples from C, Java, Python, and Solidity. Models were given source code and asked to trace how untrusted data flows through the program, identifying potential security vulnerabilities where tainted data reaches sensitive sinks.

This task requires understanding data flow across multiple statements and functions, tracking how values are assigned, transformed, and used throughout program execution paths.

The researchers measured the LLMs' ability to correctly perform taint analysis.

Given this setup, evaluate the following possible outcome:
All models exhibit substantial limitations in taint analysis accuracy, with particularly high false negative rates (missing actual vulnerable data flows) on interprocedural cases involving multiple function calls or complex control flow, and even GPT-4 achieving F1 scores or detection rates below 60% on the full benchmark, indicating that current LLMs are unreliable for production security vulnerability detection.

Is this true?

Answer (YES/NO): NO